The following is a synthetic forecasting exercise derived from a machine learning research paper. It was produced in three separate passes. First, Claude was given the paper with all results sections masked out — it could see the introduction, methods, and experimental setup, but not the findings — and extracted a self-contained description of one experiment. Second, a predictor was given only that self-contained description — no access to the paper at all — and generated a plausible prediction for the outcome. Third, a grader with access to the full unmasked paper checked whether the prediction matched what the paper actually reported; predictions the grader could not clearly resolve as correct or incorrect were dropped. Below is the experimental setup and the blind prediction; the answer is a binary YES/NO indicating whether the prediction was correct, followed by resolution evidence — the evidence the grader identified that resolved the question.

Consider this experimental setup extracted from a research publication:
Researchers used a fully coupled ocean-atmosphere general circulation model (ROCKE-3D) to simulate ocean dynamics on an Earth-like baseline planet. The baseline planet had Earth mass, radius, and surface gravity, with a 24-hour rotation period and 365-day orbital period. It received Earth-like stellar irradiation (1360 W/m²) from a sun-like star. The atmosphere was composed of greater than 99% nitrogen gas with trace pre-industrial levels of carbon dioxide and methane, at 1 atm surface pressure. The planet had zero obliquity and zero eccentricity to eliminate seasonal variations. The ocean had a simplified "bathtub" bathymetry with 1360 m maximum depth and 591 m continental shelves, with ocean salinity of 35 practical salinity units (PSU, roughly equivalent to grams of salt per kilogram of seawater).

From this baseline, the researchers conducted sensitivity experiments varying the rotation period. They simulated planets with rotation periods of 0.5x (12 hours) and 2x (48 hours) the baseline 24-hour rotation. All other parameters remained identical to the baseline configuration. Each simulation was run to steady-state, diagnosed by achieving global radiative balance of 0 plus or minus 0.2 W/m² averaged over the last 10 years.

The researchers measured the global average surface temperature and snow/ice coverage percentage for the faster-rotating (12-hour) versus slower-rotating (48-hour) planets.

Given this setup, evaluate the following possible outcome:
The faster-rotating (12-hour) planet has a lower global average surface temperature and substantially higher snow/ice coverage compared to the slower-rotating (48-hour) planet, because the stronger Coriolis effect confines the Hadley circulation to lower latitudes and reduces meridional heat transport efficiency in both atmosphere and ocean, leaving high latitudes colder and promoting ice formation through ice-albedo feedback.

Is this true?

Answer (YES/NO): YES